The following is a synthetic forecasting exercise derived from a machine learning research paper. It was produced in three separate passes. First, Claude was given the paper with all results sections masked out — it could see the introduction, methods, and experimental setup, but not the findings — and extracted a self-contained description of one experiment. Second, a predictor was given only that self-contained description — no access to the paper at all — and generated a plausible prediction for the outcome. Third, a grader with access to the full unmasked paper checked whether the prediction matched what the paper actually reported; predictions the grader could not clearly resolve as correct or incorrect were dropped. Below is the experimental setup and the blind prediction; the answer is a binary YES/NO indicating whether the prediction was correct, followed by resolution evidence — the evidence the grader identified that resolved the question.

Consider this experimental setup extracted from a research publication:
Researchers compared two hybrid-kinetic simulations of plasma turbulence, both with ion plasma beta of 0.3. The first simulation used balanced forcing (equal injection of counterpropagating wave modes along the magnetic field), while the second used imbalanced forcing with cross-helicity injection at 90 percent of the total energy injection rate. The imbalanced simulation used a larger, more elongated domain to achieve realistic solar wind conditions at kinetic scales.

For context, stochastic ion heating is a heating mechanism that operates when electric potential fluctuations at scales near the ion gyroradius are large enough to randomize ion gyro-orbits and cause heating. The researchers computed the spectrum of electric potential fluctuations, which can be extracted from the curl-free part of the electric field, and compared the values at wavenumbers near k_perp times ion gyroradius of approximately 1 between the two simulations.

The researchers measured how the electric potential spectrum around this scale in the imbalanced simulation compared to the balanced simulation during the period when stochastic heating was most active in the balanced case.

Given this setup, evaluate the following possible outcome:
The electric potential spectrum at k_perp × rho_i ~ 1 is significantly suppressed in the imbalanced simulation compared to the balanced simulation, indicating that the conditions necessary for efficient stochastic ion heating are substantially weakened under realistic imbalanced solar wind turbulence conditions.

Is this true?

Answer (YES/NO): YES